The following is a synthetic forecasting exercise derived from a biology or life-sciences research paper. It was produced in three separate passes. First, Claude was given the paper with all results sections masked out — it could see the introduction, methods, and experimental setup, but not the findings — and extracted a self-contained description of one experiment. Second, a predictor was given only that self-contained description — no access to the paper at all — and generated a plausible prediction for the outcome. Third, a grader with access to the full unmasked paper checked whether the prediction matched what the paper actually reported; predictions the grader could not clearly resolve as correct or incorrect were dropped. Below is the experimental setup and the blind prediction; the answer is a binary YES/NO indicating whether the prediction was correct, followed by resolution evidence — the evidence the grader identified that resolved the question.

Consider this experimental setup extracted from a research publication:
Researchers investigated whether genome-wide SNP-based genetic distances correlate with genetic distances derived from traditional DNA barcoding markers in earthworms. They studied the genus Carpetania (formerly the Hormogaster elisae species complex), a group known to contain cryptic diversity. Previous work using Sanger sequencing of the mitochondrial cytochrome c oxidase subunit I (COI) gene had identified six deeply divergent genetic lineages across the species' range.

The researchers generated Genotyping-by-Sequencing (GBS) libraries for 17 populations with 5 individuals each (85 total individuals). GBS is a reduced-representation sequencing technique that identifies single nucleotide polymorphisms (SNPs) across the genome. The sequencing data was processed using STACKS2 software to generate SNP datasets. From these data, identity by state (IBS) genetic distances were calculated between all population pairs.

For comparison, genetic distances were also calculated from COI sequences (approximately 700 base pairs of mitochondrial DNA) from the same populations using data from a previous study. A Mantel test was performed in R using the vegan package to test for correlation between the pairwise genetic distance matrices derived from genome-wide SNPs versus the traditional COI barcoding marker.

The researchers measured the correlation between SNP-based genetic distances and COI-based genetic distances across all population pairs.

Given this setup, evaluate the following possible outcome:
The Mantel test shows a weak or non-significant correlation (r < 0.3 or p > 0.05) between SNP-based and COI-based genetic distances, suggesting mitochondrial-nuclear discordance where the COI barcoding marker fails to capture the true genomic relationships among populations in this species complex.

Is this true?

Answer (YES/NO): NO